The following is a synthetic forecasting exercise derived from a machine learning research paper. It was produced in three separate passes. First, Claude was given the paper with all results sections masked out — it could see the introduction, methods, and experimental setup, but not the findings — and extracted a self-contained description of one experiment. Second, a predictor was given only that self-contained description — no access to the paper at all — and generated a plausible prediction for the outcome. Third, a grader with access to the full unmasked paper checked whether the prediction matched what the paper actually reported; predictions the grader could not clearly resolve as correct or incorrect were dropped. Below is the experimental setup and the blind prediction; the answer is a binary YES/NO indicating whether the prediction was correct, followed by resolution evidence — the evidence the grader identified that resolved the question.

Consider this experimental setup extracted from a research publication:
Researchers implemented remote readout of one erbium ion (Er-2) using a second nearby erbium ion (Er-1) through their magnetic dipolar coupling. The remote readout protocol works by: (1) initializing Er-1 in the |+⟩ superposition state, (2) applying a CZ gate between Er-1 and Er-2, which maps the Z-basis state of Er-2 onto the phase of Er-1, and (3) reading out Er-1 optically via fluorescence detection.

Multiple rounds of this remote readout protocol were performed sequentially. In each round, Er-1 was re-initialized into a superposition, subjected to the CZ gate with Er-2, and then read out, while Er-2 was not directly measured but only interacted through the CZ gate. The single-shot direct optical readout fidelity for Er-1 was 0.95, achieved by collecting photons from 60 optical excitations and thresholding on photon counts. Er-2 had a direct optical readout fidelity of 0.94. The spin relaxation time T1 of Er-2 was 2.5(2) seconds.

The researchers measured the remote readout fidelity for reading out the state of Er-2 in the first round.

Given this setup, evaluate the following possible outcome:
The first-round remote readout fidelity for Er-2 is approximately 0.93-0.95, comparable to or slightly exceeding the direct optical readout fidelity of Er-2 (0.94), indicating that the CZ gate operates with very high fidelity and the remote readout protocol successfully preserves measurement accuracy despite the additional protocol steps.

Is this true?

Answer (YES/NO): NO